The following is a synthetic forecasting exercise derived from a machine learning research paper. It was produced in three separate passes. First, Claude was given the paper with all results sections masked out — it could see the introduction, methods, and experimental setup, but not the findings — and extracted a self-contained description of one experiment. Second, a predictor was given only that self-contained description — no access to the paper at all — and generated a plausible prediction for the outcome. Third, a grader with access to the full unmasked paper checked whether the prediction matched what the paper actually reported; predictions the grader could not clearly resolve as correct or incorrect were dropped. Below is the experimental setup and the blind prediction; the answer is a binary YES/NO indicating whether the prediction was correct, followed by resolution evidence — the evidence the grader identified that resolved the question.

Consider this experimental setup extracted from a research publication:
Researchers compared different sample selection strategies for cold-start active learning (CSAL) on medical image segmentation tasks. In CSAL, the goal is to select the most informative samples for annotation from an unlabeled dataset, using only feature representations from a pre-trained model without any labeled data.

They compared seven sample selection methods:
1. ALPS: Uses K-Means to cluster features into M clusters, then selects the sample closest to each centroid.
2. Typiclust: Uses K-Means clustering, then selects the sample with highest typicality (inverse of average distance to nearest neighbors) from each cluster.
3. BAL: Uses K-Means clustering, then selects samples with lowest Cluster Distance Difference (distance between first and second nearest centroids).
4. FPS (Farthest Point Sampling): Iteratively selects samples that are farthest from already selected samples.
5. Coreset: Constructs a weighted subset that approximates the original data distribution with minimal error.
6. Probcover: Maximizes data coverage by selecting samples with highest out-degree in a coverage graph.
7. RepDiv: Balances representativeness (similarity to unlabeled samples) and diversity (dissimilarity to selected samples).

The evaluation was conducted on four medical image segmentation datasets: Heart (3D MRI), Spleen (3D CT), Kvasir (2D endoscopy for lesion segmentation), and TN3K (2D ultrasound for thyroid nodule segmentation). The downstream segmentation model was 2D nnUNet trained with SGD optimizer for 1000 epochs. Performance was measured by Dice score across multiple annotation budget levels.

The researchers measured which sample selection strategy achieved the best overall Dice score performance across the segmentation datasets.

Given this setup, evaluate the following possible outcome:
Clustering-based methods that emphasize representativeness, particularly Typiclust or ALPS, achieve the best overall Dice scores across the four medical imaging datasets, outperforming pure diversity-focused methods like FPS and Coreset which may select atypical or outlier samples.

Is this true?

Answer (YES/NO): NO